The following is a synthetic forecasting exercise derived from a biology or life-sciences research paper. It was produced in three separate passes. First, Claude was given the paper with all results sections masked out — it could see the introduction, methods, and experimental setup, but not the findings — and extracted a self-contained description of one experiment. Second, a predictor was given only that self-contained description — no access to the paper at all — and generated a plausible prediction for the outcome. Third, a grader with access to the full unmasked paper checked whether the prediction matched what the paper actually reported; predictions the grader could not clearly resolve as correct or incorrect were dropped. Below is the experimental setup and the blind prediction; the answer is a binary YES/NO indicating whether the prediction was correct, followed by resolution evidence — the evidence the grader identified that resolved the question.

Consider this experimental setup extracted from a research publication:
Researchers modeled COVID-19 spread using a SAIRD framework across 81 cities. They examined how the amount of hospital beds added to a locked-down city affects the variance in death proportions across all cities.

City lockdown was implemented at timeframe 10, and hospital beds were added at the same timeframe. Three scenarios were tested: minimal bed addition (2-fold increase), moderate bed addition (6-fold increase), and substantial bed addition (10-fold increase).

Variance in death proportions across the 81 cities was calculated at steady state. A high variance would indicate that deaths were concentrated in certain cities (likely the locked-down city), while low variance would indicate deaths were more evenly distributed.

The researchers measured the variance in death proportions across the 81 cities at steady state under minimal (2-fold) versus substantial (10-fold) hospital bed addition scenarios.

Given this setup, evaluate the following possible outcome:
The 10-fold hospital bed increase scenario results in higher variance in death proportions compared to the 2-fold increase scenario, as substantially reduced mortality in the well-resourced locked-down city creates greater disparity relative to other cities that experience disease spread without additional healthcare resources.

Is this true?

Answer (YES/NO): NO